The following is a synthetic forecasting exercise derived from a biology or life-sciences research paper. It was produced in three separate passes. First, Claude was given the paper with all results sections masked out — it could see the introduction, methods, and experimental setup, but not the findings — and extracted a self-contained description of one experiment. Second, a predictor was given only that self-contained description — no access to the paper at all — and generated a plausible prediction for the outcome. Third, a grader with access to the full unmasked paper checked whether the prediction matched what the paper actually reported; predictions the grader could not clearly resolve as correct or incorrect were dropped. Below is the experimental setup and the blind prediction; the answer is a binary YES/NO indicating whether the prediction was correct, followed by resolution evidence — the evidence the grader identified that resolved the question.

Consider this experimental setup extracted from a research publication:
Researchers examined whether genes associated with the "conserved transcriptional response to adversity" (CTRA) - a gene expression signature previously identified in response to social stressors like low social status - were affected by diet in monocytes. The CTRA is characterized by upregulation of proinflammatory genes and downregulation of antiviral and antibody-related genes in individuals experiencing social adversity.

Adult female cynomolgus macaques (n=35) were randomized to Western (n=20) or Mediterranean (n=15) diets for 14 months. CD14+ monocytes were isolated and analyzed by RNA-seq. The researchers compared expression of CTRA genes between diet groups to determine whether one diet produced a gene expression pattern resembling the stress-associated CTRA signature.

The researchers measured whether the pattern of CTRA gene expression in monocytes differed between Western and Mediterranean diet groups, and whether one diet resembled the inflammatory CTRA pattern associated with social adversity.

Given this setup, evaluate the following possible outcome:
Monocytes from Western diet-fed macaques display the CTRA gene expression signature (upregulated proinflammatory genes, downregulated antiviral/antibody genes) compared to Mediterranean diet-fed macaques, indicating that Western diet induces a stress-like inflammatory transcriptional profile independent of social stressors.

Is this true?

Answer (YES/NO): YES